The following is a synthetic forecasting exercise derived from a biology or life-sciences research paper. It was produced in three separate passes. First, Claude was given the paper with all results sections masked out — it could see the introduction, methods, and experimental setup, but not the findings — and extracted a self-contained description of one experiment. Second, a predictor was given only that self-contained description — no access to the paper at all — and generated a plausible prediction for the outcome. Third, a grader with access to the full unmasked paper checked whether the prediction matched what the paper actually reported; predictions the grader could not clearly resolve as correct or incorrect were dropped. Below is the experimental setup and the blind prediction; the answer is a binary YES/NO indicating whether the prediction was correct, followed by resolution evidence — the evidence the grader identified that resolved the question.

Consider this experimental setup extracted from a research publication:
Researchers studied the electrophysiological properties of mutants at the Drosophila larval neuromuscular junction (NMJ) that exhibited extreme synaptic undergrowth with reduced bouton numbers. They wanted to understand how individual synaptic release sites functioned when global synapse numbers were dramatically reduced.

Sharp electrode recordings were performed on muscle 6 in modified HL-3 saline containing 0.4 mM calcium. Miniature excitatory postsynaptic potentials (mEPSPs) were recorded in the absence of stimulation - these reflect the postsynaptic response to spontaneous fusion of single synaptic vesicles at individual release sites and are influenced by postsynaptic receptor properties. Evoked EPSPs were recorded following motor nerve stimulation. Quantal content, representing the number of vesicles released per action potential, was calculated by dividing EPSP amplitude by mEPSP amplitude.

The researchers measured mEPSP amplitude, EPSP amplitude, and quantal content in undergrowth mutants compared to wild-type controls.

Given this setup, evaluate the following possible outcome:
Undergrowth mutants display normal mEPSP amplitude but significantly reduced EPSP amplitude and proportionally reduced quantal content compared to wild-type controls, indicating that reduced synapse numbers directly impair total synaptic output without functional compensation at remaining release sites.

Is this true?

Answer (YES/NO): NO